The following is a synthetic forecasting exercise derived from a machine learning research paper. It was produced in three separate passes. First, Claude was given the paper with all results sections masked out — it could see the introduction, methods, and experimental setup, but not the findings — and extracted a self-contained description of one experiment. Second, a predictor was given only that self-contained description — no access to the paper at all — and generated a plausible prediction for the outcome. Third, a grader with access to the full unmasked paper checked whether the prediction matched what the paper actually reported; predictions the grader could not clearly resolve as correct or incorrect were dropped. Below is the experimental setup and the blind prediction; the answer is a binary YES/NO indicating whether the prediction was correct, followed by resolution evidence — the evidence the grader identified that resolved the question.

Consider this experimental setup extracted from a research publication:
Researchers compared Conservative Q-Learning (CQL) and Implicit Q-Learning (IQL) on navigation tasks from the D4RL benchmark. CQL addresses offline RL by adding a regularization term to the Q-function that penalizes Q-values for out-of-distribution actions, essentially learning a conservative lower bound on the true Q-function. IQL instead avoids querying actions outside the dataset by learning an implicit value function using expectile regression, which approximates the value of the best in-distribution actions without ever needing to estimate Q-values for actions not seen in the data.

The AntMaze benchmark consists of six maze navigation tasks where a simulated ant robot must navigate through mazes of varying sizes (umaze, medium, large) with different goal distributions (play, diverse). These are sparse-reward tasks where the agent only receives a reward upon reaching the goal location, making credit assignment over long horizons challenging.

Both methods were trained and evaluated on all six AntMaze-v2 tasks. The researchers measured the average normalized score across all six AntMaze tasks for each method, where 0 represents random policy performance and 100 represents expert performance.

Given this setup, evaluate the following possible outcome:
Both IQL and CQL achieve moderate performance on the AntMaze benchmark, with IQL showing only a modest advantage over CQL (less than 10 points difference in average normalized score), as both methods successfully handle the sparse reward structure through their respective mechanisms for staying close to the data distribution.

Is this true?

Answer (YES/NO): NO